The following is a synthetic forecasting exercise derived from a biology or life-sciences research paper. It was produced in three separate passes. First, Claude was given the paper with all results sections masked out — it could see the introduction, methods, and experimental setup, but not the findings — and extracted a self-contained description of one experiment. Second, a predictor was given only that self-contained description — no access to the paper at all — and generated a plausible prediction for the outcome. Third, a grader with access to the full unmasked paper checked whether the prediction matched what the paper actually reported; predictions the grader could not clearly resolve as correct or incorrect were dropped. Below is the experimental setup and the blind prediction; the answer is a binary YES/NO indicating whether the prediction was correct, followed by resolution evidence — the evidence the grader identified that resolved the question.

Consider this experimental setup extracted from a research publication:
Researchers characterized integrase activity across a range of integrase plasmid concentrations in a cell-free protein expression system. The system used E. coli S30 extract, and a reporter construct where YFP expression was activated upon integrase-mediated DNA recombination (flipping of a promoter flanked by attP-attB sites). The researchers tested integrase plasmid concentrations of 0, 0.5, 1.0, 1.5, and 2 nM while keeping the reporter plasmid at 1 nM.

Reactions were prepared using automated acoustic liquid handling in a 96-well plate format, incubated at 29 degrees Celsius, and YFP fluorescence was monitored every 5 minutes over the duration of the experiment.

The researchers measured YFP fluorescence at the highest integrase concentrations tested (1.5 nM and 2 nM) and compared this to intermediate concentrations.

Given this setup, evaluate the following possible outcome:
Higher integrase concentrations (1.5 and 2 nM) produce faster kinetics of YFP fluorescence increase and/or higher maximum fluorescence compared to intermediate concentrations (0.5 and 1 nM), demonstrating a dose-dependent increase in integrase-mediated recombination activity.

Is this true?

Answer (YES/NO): YES